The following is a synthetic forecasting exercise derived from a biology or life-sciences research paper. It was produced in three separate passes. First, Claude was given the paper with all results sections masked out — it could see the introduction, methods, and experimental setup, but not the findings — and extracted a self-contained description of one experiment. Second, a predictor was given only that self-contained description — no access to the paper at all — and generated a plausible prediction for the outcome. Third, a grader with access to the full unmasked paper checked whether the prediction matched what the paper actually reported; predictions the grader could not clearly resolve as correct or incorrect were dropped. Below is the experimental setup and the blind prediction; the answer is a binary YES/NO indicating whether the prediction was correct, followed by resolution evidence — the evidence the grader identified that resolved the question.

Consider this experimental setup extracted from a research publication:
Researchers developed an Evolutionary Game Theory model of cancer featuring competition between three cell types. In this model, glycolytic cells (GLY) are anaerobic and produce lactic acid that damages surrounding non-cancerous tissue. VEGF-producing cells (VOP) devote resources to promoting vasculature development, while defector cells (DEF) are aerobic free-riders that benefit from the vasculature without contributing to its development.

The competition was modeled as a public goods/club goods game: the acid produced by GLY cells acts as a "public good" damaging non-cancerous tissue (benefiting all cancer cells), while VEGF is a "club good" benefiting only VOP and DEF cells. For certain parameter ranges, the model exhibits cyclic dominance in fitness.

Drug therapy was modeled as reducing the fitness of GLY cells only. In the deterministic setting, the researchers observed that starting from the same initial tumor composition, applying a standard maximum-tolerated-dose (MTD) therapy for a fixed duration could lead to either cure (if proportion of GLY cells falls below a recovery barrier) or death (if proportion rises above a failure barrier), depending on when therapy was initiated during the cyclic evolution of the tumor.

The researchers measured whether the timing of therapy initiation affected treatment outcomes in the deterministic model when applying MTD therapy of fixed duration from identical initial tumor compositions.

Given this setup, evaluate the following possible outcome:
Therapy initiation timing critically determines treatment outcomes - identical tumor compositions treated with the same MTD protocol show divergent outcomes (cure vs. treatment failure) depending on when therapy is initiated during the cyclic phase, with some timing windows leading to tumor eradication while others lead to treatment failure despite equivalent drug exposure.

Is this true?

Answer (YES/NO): YES